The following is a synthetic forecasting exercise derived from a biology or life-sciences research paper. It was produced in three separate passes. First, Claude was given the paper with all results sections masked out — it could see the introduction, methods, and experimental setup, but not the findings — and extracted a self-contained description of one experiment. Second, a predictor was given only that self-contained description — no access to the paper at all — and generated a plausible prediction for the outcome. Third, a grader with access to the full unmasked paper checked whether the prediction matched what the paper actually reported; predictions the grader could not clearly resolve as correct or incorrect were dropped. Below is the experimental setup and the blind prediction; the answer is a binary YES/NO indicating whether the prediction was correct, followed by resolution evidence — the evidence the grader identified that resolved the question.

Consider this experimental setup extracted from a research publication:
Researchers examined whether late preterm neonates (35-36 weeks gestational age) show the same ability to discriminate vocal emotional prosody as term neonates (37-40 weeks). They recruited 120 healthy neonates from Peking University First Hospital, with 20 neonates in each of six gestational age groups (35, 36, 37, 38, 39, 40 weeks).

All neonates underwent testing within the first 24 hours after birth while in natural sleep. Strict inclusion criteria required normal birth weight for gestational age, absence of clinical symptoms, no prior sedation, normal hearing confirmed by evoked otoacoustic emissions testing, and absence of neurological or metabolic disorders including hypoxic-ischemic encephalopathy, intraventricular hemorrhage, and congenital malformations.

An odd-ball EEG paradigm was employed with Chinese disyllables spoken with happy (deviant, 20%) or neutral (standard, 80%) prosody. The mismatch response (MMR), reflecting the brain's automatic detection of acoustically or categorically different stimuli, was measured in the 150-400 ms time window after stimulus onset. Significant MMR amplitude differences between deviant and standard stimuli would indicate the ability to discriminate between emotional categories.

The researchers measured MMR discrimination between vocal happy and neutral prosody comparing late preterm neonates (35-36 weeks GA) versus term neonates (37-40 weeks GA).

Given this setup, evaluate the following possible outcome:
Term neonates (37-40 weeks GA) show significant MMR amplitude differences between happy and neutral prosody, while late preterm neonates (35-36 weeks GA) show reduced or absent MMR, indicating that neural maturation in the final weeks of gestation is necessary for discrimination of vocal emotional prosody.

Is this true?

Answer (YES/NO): YES